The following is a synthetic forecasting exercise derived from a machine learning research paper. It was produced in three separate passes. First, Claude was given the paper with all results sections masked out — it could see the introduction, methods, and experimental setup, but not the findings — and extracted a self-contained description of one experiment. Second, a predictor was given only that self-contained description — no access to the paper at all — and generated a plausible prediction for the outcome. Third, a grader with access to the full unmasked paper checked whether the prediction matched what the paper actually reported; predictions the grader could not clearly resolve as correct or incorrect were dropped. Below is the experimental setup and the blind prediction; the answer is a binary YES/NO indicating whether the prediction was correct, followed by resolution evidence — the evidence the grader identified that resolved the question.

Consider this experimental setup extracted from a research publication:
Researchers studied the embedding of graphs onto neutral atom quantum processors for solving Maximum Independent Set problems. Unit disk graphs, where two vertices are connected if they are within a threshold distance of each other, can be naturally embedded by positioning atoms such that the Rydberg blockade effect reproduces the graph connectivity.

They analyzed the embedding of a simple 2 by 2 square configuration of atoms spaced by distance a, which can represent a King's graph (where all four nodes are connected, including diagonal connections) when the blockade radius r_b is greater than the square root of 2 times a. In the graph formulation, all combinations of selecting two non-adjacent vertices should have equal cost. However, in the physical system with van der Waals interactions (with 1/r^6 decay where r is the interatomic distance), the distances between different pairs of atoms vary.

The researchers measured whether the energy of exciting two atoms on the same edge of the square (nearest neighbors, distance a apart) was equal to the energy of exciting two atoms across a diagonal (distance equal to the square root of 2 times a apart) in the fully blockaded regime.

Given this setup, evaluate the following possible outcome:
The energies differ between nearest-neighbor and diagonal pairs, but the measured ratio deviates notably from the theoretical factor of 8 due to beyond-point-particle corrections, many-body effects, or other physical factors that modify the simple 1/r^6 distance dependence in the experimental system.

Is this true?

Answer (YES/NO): NO